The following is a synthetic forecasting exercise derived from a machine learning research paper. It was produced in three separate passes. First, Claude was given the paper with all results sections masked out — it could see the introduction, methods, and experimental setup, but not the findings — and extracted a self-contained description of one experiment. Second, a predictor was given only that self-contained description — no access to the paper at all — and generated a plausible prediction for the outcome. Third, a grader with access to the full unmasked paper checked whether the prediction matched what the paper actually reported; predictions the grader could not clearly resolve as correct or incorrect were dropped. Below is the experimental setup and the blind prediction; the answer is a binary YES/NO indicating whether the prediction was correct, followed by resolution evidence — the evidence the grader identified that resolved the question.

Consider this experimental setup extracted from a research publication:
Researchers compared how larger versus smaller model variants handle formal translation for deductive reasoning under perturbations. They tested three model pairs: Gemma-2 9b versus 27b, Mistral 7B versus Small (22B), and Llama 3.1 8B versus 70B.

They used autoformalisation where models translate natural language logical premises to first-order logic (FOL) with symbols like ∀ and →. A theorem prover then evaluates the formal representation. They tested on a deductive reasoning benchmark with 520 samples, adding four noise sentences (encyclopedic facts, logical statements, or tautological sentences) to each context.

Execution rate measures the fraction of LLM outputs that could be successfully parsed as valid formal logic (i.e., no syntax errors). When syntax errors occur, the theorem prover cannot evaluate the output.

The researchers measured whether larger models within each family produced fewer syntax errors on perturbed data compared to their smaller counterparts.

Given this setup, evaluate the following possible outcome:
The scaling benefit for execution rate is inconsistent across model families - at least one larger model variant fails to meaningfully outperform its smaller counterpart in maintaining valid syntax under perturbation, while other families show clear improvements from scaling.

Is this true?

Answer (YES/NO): YES